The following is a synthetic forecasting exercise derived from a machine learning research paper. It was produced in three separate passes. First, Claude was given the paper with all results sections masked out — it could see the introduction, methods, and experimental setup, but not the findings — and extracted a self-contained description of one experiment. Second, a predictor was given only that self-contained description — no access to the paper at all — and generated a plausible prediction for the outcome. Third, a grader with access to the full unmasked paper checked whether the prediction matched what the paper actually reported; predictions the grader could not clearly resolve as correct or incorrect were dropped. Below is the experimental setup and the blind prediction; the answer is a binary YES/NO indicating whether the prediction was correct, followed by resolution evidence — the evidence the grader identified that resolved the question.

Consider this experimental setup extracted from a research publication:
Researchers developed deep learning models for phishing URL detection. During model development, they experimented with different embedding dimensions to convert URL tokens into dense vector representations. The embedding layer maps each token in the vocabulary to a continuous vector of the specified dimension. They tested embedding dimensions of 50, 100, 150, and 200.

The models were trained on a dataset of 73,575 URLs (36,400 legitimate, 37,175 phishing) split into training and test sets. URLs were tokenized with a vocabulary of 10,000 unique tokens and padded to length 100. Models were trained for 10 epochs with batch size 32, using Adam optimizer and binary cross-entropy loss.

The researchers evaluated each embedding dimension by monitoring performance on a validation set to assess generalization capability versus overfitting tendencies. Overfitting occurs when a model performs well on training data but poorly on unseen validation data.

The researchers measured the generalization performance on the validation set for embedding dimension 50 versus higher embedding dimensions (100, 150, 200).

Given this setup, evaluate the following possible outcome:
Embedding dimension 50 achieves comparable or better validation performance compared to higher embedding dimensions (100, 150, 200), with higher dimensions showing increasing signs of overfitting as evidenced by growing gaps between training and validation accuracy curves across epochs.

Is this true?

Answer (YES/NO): NO